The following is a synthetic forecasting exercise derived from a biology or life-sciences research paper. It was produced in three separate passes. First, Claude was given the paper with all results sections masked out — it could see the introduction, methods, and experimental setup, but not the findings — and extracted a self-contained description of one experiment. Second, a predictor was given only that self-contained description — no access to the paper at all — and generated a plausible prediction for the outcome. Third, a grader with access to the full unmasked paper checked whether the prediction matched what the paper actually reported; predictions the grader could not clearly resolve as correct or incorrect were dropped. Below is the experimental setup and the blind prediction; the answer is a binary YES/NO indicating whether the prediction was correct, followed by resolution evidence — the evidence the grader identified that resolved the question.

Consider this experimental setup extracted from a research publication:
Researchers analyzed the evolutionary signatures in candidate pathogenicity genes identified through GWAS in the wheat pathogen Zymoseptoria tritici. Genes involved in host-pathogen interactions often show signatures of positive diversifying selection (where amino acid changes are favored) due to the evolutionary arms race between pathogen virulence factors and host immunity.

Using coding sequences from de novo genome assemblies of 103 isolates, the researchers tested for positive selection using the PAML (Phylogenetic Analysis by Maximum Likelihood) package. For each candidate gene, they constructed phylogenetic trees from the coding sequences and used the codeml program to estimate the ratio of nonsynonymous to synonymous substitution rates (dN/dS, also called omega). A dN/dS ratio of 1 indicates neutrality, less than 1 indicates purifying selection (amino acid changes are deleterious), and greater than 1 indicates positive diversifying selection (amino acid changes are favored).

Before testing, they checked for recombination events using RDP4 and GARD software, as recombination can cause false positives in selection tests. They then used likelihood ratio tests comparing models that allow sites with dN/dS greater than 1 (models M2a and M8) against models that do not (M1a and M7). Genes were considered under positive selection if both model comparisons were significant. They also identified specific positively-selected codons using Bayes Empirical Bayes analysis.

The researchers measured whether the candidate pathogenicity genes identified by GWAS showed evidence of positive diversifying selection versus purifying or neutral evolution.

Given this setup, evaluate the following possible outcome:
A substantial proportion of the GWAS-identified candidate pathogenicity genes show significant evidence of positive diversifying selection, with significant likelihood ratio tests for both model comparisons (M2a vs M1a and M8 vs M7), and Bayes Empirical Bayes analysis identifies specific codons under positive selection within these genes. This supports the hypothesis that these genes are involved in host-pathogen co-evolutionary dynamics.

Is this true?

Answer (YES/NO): YES